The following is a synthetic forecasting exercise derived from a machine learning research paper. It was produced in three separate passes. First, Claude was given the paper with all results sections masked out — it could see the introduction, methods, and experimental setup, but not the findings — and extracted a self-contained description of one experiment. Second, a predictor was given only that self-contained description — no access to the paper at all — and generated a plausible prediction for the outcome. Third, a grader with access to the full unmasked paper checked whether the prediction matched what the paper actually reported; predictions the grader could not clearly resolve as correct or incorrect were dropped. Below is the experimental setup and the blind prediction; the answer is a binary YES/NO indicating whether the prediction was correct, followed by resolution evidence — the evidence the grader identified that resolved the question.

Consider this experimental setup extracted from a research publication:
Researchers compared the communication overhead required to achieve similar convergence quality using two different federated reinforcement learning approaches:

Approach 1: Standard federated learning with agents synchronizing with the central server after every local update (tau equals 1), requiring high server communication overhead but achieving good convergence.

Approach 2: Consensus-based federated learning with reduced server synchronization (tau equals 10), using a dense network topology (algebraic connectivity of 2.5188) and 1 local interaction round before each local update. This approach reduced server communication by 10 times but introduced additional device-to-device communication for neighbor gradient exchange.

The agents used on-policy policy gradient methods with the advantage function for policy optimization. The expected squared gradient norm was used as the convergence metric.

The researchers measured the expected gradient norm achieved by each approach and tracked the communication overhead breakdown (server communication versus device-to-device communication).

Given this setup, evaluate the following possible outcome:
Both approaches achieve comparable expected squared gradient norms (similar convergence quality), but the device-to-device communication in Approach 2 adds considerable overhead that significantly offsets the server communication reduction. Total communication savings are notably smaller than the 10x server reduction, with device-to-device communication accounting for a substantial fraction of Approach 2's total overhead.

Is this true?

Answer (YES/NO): YES